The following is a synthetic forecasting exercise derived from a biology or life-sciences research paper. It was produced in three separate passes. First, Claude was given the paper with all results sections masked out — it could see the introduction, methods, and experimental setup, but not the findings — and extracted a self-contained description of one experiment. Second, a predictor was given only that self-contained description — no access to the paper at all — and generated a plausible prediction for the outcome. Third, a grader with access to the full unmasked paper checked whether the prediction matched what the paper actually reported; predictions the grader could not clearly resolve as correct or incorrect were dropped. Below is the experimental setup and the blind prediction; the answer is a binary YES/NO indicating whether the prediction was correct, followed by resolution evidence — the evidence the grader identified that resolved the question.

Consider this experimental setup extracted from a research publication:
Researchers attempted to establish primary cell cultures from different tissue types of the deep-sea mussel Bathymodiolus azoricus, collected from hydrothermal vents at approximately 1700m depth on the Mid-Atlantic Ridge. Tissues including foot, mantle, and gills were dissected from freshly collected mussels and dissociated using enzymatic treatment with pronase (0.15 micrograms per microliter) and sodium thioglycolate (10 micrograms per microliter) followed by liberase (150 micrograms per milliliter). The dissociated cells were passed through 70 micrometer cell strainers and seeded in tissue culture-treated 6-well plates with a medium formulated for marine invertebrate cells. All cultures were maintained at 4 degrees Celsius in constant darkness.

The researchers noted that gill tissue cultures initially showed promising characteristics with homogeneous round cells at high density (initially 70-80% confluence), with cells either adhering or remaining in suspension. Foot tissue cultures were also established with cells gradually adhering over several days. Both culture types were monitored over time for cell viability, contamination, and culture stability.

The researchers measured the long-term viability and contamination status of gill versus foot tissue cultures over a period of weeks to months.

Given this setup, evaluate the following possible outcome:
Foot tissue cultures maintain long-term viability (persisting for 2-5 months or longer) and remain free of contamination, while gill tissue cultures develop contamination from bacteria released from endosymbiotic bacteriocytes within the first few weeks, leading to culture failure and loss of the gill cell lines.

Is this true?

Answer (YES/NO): NO